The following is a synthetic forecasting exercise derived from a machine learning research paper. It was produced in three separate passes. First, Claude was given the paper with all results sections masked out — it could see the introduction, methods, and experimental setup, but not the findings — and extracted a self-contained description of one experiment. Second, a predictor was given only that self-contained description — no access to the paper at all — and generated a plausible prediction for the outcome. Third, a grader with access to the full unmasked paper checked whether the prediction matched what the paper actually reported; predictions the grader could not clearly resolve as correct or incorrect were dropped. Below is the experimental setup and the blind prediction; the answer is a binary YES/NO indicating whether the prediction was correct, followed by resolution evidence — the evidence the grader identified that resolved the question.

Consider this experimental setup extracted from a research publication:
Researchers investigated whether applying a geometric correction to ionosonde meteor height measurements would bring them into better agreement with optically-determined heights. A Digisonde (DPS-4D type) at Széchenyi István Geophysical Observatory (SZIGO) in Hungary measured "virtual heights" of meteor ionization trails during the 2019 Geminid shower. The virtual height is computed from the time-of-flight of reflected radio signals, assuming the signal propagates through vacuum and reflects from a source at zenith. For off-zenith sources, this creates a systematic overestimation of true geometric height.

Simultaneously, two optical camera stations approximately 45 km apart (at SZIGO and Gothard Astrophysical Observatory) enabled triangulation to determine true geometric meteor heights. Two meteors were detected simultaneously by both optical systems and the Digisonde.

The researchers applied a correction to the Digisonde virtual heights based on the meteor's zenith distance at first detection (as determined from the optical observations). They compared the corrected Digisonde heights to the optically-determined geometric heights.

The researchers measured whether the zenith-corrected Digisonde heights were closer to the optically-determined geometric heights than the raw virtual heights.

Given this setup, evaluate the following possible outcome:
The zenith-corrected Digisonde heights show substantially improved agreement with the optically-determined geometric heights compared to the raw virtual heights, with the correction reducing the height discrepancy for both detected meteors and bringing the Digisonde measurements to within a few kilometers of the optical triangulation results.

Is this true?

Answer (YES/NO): YES